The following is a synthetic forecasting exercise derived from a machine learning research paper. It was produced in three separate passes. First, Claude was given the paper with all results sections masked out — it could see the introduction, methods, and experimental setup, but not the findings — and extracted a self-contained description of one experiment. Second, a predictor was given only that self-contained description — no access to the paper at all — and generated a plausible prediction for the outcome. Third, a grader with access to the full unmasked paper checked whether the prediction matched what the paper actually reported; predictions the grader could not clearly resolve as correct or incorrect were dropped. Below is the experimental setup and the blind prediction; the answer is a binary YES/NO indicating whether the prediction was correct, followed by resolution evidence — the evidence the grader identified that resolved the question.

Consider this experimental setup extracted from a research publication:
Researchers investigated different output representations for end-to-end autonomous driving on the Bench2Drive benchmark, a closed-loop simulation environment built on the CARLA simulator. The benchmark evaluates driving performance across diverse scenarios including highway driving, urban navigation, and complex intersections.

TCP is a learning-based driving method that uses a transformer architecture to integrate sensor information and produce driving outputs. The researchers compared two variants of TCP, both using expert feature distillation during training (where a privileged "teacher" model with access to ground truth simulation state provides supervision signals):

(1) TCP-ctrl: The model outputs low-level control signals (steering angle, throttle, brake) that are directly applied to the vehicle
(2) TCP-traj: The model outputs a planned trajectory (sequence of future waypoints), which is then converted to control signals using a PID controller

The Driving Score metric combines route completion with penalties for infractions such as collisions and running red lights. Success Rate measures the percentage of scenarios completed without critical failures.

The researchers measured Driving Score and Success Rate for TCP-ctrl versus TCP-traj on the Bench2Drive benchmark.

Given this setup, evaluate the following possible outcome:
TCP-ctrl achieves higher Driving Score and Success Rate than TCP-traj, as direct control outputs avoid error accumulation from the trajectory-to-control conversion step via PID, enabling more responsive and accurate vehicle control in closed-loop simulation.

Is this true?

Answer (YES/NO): NO